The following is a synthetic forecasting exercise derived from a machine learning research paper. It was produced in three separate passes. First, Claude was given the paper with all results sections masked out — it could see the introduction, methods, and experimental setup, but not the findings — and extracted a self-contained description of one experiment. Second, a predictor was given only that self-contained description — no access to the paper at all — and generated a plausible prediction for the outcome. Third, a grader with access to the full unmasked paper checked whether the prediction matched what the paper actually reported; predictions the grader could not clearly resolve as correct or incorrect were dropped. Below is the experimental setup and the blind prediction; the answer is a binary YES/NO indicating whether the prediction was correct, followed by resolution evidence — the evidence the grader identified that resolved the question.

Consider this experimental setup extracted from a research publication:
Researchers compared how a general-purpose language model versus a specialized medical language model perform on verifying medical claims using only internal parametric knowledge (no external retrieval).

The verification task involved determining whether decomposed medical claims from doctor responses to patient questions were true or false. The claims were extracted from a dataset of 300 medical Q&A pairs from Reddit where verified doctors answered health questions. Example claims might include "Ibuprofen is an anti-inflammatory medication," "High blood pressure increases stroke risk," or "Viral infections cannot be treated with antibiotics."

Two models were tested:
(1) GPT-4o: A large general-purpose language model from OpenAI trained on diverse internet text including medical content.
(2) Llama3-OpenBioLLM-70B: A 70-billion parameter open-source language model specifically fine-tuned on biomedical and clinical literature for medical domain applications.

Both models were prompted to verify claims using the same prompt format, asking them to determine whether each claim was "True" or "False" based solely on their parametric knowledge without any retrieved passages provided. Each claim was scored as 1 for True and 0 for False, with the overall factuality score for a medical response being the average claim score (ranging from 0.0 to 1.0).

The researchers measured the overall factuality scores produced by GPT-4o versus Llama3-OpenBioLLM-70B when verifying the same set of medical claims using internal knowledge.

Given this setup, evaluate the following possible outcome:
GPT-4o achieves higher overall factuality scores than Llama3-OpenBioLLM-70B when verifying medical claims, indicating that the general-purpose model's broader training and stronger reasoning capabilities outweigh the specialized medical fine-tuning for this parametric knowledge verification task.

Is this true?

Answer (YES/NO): NO